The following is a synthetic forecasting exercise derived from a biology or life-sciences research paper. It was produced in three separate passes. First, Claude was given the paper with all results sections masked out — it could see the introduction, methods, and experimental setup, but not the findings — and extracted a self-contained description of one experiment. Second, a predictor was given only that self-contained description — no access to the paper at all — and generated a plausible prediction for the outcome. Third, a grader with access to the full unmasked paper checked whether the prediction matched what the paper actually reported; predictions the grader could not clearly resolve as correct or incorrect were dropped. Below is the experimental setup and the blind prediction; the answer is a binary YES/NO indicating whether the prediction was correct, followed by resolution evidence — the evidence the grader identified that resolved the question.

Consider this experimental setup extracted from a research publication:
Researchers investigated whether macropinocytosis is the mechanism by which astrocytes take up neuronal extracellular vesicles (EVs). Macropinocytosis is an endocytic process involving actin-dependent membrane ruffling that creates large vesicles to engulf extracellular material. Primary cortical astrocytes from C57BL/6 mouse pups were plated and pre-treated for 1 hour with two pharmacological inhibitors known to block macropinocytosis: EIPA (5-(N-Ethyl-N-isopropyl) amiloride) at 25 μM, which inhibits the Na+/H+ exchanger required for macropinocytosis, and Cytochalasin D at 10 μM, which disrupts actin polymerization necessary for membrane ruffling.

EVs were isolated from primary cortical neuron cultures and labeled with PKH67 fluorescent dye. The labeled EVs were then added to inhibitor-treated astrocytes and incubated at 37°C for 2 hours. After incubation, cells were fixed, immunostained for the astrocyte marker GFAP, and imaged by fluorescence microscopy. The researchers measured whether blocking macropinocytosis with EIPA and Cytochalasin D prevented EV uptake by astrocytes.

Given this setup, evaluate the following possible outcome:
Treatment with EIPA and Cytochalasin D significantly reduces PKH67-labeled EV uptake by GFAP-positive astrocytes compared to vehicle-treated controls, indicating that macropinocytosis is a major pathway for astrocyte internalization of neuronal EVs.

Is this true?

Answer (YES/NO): NO